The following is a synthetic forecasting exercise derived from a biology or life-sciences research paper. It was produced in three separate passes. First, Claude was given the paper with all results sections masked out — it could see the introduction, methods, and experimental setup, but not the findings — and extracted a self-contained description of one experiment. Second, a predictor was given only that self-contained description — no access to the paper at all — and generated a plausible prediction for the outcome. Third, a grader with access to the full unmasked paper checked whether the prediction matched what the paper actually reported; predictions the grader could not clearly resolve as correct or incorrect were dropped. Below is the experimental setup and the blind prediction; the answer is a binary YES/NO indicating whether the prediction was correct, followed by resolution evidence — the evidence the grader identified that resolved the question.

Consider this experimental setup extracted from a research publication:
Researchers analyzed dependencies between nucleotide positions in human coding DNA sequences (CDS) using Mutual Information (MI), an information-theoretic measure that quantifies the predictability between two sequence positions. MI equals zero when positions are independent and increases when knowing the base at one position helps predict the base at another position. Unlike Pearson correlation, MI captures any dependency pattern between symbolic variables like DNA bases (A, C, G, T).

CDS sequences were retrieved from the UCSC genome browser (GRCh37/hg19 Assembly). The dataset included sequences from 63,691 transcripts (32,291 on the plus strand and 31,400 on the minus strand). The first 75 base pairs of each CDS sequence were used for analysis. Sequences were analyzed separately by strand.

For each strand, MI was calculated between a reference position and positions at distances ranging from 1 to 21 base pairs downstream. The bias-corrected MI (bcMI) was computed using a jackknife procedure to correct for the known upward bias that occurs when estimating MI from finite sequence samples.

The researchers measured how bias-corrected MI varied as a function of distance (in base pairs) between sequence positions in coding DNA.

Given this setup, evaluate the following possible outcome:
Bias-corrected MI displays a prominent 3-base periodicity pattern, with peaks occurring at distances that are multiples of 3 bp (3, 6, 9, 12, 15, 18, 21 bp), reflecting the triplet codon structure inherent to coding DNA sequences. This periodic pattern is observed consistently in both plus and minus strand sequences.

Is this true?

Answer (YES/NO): YES